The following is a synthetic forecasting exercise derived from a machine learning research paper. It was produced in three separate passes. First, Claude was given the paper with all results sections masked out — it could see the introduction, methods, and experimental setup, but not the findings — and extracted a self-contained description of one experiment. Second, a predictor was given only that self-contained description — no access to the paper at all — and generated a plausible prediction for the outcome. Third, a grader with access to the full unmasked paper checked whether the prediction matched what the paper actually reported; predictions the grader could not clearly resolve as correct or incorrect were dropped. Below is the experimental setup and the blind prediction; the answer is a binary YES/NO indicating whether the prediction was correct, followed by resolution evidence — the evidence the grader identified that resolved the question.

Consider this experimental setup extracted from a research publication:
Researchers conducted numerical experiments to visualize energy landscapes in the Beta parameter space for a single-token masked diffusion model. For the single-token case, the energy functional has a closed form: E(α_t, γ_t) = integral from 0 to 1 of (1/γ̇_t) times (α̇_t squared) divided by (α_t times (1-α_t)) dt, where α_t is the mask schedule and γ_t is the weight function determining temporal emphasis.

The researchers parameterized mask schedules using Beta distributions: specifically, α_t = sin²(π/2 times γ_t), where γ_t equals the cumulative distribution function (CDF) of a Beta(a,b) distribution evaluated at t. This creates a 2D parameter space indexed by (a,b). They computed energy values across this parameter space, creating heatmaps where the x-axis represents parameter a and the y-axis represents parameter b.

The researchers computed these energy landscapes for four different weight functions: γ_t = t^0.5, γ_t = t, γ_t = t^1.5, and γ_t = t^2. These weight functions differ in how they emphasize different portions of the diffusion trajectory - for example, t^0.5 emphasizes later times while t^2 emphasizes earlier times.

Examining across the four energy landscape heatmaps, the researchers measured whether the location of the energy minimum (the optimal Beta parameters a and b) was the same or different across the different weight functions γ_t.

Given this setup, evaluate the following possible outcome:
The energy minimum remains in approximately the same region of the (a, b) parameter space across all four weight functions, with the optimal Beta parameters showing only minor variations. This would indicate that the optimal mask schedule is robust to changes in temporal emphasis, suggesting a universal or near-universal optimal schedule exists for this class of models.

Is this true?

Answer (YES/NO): NO